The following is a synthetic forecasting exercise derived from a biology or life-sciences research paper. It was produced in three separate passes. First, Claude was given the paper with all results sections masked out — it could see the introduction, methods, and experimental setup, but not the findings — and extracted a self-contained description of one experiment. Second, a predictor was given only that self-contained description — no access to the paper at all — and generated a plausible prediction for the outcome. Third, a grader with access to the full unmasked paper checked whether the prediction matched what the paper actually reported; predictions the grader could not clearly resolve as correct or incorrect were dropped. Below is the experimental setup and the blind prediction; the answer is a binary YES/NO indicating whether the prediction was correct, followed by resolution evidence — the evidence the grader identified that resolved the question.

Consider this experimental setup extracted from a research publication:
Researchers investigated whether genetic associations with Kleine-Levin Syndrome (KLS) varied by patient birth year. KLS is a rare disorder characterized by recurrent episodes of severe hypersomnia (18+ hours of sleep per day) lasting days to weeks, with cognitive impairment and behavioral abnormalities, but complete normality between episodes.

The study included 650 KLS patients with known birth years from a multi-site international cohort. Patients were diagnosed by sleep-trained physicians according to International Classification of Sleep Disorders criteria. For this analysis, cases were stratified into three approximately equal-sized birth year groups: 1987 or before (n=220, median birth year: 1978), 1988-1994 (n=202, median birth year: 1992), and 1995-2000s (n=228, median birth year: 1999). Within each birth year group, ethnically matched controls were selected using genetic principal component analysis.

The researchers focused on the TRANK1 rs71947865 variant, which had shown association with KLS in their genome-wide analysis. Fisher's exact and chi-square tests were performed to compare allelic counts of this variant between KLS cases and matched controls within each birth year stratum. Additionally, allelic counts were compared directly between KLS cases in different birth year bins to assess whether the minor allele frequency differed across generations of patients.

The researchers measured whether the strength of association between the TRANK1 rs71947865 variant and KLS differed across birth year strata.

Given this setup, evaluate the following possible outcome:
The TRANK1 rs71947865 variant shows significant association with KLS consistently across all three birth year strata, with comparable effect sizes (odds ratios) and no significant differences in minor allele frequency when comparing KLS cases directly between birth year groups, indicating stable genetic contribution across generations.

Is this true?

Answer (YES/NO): NO